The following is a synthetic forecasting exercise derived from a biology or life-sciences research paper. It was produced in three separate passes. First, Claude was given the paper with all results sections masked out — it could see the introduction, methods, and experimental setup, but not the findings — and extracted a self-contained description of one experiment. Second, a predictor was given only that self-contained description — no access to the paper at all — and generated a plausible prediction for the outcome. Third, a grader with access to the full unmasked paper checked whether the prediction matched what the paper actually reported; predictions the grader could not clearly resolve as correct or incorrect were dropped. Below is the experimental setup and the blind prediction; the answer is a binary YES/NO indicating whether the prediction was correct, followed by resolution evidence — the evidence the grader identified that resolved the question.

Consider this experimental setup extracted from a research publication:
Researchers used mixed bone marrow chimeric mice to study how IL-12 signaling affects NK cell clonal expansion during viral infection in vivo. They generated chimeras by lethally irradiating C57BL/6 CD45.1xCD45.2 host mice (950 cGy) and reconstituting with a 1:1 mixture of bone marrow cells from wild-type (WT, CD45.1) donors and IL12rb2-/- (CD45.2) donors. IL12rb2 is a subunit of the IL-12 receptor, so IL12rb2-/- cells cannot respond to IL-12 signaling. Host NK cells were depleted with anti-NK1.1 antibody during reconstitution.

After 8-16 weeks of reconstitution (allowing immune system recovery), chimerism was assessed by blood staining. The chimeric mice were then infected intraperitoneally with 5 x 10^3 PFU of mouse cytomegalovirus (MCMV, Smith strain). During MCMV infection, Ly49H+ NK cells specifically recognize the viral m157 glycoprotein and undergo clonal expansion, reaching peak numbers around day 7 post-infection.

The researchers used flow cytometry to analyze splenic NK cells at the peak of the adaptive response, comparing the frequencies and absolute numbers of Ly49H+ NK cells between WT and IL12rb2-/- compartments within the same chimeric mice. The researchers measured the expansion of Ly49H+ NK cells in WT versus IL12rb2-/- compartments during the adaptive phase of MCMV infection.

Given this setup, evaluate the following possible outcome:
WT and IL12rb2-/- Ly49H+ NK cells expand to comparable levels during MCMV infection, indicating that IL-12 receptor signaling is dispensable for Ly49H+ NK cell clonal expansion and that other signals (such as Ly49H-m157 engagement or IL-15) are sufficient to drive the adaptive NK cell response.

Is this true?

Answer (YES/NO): NO